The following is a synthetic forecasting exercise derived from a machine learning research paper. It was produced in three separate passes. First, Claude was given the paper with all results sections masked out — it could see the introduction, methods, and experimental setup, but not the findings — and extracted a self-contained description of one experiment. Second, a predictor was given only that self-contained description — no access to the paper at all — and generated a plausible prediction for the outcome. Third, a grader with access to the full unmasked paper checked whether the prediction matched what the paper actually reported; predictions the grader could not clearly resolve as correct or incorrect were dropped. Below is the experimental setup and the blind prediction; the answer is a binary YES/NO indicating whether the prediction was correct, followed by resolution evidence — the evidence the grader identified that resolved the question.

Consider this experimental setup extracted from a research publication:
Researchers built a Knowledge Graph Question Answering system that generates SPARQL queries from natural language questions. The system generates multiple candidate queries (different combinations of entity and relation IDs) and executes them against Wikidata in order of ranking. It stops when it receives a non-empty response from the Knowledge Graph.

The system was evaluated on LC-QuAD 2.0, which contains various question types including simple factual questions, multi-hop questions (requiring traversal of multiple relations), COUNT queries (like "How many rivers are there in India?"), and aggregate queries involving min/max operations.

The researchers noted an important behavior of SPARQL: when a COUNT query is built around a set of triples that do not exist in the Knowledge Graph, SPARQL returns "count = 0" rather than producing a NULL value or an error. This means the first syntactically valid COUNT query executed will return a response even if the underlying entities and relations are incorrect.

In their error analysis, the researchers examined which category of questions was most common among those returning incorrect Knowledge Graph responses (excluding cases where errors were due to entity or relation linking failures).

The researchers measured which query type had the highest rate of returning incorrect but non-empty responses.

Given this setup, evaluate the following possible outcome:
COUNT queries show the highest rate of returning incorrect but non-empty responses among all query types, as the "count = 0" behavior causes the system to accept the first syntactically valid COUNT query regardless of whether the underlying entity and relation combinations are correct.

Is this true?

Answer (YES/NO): YES